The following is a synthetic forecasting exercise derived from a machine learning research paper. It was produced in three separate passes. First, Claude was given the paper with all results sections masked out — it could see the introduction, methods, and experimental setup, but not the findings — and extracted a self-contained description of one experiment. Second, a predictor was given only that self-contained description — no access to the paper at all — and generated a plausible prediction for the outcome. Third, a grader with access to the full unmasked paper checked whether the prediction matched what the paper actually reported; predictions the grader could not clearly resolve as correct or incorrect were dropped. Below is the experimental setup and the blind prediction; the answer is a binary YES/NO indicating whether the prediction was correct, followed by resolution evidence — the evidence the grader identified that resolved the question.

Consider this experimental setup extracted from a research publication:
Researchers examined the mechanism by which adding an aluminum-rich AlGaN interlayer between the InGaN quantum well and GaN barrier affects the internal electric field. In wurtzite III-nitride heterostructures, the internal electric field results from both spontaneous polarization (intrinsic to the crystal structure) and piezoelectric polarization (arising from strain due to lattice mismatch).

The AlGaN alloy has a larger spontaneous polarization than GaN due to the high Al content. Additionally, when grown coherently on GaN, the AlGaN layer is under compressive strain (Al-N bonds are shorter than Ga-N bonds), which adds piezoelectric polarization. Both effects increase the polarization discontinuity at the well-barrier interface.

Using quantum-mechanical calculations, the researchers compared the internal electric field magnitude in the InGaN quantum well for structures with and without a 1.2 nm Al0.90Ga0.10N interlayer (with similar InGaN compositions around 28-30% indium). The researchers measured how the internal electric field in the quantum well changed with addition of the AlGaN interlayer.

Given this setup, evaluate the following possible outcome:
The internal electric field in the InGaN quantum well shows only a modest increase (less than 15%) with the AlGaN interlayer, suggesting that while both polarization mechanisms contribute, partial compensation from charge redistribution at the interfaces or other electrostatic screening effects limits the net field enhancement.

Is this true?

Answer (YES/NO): NO